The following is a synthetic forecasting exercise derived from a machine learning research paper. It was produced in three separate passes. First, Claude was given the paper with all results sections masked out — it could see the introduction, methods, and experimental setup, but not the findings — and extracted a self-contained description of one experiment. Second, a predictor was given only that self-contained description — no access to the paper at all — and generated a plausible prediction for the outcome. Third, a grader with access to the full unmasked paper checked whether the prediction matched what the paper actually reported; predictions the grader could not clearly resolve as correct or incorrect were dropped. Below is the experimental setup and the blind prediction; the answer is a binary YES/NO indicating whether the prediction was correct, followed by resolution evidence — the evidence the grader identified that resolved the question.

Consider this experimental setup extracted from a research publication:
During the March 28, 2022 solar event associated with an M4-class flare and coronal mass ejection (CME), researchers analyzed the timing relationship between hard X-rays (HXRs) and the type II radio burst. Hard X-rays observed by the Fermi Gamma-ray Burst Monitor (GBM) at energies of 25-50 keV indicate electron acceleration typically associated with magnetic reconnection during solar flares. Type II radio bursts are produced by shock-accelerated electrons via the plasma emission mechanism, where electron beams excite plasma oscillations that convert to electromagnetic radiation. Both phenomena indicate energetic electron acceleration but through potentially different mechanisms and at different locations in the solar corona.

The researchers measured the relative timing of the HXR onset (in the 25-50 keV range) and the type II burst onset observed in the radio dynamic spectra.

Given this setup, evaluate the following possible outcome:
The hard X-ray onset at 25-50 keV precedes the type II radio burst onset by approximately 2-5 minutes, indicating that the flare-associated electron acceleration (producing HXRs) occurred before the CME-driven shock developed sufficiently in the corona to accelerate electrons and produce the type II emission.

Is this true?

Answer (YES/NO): YES